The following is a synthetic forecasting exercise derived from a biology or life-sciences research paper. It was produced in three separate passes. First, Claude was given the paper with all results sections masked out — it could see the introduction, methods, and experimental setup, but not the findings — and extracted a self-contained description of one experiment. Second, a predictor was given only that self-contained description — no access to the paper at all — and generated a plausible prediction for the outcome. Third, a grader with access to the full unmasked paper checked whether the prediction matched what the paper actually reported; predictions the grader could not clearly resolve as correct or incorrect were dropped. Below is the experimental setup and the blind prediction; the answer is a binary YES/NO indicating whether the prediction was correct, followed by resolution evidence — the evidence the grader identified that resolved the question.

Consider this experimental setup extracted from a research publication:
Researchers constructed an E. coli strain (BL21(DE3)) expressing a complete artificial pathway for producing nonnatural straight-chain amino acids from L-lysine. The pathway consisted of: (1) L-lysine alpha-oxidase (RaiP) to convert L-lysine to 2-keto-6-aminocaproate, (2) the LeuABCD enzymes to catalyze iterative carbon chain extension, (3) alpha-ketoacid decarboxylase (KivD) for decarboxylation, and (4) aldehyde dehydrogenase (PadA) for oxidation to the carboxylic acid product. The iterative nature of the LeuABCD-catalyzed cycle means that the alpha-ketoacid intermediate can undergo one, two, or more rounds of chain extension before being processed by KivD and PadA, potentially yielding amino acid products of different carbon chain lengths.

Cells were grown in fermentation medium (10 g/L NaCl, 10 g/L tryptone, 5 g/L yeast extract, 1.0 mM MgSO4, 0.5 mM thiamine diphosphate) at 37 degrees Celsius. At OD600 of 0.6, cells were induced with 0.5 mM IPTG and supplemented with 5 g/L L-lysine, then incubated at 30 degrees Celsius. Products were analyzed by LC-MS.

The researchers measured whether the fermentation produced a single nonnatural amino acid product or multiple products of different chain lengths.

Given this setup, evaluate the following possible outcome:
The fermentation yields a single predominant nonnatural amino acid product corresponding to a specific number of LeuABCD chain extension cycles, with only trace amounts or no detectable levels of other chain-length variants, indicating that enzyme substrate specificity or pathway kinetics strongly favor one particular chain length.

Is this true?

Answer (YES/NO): NO